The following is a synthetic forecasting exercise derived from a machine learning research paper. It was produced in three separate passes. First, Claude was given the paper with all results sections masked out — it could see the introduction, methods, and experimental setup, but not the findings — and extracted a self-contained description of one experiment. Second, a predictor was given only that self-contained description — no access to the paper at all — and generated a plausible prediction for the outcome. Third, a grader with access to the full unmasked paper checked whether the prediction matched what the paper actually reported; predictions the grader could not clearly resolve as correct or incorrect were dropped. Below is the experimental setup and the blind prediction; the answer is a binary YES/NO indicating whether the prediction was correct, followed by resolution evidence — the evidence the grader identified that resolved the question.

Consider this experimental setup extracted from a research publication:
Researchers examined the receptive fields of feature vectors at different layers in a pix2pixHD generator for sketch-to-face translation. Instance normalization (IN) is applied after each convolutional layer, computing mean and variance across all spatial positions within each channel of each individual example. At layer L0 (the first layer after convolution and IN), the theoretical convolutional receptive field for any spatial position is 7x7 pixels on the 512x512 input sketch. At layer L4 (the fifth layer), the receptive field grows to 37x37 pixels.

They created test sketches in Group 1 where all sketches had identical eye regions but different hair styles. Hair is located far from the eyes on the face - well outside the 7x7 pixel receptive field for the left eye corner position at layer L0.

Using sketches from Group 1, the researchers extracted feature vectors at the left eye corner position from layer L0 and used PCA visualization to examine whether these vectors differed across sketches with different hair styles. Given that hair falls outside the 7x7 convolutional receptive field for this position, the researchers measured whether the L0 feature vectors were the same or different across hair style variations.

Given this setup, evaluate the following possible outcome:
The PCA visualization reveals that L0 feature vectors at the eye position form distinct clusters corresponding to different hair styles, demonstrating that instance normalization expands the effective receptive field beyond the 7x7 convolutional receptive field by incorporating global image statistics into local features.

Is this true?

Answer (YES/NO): NO